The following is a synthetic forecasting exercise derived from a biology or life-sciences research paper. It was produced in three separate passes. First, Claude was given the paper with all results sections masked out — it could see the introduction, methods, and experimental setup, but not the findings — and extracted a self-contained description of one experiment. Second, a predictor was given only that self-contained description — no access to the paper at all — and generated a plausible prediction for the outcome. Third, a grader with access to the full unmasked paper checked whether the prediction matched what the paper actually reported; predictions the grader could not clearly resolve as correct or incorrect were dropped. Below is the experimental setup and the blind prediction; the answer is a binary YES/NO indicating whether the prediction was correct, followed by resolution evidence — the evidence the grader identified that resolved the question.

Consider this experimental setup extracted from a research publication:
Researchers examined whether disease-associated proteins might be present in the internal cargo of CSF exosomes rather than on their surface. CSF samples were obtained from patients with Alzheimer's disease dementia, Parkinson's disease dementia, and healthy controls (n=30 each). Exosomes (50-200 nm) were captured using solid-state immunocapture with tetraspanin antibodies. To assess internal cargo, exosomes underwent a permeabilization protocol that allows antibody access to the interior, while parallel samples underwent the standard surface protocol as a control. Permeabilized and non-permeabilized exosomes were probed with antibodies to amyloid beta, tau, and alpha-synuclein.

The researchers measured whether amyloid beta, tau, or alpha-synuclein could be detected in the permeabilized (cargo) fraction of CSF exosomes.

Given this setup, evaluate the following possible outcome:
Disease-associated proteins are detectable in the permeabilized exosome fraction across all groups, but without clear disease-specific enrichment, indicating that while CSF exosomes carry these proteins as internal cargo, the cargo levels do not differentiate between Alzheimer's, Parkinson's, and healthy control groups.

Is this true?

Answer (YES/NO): NO